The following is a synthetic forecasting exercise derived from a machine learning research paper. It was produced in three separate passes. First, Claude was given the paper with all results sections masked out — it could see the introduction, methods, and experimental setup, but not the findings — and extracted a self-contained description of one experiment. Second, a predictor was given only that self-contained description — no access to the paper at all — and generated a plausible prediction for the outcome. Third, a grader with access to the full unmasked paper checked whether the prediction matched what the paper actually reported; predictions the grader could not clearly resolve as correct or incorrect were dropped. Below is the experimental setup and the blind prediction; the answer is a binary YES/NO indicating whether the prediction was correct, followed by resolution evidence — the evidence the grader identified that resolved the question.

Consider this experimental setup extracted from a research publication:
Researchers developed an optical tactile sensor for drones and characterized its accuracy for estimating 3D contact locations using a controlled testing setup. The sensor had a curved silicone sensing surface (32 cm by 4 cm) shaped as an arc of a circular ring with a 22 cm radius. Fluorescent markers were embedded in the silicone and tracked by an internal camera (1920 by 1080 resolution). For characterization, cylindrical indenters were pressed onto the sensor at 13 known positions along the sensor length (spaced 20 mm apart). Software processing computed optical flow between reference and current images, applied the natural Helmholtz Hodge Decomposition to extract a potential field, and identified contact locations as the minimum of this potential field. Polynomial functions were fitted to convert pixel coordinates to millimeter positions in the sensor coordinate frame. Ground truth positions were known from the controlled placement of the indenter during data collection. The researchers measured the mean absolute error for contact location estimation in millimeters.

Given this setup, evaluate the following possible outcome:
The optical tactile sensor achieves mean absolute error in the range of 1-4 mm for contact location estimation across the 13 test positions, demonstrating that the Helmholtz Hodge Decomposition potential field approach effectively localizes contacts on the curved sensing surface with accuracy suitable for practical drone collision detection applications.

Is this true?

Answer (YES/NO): YES